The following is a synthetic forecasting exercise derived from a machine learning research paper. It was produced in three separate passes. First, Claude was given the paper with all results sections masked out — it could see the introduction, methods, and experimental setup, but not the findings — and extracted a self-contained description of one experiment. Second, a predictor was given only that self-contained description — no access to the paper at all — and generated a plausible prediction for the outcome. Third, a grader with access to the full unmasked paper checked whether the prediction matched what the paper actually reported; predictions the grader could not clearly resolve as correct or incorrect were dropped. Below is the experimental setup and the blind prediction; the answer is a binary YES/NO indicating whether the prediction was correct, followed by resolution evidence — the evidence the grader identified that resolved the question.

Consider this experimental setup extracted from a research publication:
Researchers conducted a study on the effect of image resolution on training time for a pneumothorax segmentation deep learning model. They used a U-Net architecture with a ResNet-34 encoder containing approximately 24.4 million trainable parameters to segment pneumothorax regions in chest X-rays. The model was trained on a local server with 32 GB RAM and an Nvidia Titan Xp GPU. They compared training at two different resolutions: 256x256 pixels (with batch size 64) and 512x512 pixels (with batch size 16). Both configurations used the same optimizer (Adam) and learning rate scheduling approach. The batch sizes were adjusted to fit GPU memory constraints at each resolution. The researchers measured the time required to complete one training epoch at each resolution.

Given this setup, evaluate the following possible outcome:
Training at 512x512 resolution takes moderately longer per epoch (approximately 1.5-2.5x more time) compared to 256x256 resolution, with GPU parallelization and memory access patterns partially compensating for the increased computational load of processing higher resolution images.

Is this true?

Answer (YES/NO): YES